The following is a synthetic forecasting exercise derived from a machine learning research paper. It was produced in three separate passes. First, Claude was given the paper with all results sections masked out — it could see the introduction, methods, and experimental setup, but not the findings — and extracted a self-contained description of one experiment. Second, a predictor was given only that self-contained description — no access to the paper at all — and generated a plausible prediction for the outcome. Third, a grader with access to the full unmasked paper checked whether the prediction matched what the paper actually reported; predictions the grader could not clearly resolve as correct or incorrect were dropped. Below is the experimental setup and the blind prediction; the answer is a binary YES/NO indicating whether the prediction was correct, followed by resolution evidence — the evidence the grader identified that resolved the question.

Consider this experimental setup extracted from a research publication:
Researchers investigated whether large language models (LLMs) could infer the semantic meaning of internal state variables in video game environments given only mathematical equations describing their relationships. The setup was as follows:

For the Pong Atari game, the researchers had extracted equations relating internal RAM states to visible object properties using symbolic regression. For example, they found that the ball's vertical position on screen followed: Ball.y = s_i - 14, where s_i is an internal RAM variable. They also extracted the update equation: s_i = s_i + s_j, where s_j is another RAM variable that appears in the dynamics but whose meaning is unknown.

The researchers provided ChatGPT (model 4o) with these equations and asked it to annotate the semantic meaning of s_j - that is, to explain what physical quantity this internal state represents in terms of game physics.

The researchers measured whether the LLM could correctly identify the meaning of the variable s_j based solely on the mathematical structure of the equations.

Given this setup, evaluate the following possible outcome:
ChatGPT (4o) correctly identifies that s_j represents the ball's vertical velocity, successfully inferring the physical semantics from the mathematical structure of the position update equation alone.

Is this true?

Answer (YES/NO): YES